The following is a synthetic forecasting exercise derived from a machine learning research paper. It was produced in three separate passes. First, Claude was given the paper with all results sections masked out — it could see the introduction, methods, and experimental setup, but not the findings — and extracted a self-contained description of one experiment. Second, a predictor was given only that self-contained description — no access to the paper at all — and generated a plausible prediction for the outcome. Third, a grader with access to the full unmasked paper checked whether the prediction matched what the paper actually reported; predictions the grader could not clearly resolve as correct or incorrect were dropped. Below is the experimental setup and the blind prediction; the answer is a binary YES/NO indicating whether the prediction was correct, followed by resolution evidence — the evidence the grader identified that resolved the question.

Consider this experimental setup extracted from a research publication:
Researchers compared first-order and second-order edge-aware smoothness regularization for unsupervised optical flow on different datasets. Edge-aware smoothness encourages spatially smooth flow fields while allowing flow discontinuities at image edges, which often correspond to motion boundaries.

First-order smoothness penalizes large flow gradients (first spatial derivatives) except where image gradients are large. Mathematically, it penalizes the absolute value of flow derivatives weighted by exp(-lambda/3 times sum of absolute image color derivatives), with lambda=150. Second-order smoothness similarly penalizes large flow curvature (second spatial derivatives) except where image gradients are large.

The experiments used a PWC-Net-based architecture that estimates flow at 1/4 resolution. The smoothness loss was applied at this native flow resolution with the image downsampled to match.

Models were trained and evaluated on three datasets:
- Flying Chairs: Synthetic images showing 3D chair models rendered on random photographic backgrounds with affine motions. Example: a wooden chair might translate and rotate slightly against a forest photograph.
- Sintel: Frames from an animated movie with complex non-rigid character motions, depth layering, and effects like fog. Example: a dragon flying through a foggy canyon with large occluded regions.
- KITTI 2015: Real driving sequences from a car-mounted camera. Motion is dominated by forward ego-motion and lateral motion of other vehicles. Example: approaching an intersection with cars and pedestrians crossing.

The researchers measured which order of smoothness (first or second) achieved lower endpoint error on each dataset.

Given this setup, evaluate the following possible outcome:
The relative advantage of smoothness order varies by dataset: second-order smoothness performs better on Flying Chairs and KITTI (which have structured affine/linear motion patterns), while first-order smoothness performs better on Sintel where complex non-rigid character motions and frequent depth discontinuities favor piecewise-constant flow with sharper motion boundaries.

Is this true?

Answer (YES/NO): NO